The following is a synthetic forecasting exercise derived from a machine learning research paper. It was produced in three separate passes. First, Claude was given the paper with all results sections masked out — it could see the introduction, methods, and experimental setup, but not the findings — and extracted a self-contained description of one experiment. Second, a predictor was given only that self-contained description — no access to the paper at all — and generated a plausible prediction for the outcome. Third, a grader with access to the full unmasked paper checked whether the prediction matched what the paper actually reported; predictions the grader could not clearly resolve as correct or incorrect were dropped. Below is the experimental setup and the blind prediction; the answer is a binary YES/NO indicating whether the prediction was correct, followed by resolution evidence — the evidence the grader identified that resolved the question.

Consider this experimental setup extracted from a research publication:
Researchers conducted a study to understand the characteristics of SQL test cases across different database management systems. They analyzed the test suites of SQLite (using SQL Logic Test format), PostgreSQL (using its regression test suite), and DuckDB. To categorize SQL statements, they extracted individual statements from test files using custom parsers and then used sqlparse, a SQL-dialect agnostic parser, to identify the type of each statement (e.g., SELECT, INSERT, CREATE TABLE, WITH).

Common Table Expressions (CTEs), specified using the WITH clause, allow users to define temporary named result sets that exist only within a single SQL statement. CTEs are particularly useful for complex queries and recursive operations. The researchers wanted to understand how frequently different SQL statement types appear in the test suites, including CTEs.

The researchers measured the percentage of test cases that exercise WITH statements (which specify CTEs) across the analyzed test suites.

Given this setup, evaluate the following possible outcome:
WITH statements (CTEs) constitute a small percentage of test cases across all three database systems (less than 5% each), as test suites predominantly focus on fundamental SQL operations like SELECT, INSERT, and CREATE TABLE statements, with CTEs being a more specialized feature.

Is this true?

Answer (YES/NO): YES